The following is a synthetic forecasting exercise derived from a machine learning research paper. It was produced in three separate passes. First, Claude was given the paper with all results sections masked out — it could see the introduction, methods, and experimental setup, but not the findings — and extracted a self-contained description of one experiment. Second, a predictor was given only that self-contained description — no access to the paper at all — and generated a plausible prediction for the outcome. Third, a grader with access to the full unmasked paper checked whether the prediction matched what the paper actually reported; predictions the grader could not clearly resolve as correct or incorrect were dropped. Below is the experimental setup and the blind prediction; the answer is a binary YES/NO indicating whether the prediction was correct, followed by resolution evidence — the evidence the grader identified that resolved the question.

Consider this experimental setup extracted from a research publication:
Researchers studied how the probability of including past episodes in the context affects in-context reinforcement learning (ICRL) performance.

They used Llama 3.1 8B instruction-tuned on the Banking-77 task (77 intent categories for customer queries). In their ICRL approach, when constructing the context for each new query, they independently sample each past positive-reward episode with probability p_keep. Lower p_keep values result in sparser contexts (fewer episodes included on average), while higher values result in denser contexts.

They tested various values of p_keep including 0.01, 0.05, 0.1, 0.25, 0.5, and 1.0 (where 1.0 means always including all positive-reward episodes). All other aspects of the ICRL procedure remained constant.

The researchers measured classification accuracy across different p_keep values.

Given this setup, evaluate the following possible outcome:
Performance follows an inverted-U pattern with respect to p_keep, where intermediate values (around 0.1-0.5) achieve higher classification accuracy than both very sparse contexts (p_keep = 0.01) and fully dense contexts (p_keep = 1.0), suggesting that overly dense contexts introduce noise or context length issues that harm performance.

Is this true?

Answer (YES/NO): YES